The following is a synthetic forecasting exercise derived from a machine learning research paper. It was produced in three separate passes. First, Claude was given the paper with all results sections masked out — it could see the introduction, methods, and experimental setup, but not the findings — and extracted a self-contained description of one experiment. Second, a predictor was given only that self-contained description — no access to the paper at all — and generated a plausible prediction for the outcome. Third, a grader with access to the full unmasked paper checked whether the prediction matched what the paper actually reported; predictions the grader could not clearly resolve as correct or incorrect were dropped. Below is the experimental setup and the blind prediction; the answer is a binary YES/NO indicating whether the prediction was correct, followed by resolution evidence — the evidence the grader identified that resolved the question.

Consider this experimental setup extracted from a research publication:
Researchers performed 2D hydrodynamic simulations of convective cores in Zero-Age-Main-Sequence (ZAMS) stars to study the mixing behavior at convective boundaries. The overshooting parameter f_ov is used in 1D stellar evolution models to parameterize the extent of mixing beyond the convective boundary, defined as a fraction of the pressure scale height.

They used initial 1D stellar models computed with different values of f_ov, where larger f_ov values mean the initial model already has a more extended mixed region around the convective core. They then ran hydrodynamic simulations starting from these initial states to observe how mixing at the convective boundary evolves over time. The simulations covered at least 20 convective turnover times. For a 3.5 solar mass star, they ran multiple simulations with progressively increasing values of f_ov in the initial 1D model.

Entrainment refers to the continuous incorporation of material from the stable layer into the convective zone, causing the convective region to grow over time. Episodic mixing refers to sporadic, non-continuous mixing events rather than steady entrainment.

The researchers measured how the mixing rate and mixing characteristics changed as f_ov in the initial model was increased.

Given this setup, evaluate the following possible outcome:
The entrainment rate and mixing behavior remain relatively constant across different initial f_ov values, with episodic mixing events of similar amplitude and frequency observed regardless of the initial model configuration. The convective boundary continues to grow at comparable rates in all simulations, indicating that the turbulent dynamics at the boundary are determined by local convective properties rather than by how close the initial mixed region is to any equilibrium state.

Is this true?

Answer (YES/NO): NO